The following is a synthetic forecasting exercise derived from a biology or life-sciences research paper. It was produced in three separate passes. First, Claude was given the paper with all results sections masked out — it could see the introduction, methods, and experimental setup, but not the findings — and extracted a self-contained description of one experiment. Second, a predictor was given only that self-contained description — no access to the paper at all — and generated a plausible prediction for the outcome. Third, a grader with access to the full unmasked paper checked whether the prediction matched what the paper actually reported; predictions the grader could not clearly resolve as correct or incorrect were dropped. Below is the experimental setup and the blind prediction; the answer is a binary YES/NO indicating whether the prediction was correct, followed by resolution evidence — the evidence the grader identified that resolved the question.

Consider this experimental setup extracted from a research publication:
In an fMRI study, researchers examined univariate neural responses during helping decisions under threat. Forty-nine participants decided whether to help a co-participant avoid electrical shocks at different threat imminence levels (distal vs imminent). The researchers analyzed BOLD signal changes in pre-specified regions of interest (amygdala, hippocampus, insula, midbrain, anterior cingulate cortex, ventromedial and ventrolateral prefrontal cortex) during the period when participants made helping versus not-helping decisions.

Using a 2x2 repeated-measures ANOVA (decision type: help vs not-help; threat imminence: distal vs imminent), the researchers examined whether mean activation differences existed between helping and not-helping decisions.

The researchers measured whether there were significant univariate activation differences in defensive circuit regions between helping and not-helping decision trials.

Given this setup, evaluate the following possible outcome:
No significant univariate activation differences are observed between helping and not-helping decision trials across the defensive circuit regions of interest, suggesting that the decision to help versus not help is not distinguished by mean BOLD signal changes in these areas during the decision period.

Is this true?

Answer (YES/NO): NO